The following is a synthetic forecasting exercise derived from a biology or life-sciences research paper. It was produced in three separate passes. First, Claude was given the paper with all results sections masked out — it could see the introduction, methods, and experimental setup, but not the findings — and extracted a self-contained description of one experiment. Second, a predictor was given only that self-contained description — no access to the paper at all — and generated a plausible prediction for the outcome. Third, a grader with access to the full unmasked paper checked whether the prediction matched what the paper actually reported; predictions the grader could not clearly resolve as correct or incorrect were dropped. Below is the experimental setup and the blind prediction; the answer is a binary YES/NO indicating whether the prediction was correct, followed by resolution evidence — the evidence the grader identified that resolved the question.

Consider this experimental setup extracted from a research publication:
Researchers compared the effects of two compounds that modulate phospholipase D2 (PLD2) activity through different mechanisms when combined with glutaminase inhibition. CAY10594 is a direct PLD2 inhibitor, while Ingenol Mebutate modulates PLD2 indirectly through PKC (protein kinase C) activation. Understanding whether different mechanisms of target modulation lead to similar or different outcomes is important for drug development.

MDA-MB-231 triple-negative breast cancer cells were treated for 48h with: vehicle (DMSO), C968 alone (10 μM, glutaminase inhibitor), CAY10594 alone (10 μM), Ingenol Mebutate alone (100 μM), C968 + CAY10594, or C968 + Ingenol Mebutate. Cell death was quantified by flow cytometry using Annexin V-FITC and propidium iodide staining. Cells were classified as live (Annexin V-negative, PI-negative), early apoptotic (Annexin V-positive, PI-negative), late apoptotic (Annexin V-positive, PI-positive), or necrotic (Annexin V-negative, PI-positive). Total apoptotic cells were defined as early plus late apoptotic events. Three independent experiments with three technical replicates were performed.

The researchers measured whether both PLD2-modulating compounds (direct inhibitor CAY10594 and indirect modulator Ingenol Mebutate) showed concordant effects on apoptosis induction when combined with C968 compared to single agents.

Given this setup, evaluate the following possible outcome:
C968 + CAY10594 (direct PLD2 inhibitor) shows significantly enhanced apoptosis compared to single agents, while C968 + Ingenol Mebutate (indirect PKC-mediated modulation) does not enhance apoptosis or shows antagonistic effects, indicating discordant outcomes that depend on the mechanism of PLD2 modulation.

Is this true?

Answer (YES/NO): NO